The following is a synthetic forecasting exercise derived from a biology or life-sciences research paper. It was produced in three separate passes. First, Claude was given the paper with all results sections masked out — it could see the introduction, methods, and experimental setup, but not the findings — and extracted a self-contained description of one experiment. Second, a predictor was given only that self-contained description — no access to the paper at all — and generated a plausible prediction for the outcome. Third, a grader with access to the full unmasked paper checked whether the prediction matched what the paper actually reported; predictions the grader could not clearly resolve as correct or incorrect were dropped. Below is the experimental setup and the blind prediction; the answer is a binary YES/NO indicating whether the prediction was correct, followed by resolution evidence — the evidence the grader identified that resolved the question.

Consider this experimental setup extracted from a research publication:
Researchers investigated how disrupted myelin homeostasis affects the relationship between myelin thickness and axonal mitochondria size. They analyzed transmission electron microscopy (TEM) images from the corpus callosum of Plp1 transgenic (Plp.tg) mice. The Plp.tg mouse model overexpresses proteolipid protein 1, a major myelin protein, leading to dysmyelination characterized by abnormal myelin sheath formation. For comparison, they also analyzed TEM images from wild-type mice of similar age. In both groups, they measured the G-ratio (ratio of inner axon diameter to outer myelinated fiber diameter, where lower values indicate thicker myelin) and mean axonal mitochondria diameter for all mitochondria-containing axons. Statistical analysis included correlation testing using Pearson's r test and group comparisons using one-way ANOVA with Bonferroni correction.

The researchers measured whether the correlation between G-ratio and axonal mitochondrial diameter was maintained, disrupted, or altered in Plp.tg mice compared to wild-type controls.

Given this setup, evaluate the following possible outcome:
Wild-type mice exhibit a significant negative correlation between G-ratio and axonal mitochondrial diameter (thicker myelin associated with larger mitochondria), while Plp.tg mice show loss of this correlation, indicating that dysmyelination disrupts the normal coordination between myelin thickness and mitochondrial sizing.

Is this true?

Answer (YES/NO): NO